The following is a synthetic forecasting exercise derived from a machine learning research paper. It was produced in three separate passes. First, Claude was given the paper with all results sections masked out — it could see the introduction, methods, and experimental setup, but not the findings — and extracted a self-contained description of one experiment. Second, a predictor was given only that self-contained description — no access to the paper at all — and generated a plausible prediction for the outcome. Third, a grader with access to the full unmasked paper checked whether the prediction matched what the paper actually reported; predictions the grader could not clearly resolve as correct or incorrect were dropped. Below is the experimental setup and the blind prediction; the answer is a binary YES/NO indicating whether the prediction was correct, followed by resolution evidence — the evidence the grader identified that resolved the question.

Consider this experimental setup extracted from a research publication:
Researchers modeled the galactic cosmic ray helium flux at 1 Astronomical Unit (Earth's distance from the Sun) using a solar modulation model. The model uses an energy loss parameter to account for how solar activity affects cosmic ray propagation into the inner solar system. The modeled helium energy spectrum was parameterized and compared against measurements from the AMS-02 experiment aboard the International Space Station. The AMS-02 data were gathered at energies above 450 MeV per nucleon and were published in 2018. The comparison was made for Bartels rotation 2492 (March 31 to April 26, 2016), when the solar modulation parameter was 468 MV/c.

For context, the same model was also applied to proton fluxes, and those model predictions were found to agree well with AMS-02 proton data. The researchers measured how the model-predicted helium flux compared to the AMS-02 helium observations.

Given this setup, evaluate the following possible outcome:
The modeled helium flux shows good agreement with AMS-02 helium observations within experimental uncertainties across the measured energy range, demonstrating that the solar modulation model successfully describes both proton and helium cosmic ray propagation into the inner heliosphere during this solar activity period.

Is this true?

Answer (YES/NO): NO